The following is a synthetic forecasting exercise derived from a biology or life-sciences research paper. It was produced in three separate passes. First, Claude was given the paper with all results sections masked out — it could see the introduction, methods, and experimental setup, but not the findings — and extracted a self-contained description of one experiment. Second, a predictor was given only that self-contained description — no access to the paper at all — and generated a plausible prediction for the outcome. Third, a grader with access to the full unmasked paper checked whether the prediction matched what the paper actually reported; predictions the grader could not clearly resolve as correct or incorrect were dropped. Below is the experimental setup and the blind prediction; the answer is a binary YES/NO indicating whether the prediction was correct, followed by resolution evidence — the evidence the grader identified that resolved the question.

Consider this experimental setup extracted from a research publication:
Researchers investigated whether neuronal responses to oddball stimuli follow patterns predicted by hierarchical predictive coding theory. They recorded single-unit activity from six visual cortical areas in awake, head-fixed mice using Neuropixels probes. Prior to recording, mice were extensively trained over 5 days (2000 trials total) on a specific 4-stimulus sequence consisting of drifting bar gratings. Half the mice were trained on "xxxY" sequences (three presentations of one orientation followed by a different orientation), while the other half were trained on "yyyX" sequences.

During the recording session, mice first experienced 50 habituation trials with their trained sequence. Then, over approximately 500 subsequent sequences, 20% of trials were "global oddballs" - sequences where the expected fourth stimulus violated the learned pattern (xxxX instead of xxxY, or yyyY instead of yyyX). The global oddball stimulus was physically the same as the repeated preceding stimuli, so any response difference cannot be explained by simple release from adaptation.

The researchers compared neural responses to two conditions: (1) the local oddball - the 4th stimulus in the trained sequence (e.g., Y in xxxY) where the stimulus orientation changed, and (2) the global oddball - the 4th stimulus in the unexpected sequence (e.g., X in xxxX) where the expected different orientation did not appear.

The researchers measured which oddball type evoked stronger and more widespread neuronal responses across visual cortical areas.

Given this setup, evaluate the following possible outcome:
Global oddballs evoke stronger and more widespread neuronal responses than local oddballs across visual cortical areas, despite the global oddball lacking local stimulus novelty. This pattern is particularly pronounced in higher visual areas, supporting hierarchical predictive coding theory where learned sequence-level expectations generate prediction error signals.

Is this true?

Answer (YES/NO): NO